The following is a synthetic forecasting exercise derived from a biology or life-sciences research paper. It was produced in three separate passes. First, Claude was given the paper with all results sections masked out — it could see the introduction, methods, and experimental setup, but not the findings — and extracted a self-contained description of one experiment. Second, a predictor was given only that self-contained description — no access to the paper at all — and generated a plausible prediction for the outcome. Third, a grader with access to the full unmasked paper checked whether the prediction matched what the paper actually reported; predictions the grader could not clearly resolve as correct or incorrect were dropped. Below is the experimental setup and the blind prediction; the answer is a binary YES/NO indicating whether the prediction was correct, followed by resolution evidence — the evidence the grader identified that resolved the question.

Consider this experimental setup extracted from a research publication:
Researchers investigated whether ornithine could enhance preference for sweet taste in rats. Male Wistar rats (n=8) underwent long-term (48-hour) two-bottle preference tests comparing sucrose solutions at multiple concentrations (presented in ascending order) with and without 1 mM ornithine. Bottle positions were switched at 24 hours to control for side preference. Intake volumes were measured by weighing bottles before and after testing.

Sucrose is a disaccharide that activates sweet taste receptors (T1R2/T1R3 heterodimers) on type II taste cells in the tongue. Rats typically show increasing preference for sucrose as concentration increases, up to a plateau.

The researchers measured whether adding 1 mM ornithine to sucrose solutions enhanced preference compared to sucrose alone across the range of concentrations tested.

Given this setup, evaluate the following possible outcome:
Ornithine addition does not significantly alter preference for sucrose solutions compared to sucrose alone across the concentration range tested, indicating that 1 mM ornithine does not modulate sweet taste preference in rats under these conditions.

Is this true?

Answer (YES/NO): NO